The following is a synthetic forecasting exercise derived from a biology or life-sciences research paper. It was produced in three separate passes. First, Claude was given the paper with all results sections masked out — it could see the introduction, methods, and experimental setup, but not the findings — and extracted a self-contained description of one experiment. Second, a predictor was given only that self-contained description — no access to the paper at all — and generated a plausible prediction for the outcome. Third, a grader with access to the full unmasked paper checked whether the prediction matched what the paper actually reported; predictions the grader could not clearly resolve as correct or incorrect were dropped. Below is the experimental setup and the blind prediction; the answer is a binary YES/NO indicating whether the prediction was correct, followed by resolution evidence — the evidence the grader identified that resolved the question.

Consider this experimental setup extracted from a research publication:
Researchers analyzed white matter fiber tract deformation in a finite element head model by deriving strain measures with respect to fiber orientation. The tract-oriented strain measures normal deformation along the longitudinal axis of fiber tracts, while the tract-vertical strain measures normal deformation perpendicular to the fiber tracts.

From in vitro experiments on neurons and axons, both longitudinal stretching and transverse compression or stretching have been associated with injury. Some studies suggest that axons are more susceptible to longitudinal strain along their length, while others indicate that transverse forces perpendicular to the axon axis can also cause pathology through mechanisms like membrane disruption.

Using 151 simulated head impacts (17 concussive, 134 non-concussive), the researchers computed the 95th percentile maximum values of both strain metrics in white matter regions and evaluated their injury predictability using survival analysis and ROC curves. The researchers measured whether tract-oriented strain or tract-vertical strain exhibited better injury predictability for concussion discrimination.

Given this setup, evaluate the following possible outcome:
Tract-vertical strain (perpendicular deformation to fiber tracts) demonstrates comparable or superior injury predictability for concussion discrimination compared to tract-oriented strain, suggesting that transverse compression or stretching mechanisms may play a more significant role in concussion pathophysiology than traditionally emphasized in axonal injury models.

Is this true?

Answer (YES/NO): YES